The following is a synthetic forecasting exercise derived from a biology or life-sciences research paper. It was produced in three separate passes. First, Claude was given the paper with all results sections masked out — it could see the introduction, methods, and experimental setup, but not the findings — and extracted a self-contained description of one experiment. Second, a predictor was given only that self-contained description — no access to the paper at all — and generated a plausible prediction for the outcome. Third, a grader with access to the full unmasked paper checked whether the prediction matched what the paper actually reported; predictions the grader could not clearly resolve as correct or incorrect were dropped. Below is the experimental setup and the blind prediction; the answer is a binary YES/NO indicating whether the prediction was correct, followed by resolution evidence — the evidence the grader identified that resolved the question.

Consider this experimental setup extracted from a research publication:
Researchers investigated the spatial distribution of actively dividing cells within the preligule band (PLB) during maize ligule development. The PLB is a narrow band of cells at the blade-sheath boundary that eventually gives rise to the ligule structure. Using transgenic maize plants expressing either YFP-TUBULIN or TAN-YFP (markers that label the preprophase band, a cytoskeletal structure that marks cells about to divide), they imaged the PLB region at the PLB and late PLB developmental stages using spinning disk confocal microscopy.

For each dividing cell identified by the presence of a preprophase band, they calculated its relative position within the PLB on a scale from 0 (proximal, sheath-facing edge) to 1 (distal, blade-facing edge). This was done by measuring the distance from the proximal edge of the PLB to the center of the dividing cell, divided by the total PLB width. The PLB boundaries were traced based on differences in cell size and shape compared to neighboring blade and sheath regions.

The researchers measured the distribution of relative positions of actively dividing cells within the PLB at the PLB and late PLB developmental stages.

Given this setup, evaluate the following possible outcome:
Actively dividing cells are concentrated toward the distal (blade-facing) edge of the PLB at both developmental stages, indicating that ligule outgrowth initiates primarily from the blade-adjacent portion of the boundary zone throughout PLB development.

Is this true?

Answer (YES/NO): NO